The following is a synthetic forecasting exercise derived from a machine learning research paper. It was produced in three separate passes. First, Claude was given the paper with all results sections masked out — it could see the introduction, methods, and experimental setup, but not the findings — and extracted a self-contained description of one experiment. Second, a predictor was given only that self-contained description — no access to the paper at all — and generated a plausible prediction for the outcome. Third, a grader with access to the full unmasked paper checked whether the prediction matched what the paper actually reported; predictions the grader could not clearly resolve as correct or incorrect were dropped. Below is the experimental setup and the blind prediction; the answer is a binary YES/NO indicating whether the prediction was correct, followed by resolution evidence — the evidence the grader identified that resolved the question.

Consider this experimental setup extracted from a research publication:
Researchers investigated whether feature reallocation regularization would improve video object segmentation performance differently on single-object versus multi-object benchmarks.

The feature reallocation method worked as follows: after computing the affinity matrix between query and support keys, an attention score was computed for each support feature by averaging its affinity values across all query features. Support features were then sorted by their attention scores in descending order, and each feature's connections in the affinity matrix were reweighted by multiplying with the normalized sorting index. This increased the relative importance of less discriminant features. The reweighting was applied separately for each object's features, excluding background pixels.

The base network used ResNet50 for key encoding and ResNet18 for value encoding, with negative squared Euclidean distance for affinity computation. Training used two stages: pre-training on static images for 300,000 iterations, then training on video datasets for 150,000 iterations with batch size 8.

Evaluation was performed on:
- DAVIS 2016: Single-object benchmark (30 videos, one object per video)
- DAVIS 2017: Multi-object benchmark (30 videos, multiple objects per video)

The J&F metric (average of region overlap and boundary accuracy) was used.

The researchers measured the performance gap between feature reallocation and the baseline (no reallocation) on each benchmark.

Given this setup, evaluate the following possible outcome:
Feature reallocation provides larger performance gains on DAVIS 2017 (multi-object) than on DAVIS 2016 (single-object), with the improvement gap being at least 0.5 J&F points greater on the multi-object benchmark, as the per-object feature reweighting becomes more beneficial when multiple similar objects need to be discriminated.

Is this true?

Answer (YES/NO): NO